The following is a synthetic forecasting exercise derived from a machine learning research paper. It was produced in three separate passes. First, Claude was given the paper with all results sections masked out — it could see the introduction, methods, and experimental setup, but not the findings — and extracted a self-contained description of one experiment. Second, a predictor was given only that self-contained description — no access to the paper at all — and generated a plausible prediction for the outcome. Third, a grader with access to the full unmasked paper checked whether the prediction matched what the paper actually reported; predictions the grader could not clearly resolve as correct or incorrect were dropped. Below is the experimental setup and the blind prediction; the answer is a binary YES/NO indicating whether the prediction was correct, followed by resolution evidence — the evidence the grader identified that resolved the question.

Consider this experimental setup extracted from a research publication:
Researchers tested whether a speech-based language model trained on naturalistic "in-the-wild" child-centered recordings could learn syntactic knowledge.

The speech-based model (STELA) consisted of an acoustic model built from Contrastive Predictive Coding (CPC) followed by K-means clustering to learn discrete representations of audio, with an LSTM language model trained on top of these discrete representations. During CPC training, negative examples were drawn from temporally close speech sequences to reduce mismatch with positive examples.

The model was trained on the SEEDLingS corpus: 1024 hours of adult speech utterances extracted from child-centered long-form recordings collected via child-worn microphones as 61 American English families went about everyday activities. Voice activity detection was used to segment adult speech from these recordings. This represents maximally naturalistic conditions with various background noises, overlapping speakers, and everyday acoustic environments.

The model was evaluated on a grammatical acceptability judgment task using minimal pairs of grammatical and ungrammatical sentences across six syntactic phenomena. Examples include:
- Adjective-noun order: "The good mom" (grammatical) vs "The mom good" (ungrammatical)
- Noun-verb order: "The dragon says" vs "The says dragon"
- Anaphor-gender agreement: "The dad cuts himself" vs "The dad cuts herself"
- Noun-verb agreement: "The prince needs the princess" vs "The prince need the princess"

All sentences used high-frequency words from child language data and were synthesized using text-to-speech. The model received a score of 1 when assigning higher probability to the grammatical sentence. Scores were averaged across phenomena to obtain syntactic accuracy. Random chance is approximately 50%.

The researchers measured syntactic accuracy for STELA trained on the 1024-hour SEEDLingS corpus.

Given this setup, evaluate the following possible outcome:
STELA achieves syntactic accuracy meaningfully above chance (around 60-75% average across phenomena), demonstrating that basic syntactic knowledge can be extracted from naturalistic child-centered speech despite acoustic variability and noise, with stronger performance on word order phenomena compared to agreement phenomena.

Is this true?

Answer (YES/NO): NO